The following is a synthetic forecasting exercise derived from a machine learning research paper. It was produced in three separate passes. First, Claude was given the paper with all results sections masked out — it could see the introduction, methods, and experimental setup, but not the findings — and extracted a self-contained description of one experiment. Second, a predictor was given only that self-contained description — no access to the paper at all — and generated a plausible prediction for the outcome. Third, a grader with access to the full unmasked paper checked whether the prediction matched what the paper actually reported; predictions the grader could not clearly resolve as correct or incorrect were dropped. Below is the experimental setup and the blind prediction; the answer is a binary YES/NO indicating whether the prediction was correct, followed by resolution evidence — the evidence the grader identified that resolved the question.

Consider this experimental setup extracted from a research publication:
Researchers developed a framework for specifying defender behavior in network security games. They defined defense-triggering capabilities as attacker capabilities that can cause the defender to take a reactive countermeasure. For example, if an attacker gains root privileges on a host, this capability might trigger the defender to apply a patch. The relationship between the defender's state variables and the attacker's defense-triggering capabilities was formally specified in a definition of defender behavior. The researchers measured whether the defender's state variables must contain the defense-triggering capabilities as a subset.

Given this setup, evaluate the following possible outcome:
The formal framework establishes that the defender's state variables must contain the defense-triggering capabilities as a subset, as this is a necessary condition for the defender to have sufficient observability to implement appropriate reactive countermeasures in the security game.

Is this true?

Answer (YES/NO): YES